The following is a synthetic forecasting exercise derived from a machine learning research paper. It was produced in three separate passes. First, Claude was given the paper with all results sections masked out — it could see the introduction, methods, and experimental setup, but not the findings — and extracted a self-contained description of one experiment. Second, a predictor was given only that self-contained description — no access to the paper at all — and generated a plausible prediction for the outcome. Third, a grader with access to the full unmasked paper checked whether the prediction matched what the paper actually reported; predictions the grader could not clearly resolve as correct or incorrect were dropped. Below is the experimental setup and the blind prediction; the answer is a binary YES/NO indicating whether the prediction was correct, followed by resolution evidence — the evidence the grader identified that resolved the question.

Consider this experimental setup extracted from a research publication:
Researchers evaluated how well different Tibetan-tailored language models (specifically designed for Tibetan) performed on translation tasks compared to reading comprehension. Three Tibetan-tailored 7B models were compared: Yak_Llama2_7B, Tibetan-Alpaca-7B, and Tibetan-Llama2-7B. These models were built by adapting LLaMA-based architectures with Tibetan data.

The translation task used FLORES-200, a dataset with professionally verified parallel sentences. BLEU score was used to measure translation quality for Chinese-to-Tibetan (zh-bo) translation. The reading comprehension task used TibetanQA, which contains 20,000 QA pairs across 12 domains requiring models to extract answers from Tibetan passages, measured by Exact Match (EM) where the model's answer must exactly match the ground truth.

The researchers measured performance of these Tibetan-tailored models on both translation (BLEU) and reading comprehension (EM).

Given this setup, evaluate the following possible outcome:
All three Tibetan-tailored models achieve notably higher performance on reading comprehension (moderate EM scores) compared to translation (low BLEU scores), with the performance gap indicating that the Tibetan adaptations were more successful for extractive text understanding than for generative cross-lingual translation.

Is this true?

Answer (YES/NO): NO